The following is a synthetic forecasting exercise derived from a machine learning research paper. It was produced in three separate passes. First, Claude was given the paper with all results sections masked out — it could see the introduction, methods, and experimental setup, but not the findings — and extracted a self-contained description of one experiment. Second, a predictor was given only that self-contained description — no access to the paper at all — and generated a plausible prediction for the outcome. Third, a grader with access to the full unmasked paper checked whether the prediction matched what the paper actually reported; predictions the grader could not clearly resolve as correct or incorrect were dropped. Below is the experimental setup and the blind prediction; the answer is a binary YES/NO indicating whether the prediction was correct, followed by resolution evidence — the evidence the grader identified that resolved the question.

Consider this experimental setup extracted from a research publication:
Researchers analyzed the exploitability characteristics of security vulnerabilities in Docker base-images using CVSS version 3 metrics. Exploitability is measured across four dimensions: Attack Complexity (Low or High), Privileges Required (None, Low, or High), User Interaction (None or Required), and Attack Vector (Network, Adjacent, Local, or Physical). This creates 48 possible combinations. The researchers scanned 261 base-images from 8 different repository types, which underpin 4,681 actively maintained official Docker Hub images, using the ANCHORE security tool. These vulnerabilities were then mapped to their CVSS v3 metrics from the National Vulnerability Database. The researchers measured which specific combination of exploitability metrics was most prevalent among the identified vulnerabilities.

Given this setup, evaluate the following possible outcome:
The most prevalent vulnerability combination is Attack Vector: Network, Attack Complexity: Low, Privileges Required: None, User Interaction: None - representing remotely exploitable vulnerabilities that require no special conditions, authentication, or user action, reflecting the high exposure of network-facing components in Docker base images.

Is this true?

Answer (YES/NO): YES